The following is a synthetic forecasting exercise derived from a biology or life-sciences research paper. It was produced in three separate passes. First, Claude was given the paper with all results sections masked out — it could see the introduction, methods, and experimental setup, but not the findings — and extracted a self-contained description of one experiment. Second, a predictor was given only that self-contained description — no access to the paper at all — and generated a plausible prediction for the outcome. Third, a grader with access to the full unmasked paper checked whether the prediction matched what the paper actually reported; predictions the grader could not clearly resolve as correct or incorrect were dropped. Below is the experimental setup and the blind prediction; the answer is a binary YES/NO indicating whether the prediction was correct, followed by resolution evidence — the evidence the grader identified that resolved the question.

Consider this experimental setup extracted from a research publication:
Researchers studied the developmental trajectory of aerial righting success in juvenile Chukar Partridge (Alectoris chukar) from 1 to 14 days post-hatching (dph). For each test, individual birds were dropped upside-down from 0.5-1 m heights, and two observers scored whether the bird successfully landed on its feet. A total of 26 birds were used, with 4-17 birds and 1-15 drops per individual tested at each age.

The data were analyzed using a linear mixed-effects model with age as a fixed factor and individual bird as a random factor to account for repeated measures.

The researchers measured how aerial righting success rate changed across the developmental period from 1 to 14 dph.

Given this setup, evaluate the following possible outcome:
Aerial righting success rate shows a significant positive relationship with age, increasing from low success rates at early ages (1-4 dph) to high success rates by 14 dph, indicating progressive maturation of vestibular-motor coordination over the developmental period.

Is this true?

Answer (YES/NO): YES